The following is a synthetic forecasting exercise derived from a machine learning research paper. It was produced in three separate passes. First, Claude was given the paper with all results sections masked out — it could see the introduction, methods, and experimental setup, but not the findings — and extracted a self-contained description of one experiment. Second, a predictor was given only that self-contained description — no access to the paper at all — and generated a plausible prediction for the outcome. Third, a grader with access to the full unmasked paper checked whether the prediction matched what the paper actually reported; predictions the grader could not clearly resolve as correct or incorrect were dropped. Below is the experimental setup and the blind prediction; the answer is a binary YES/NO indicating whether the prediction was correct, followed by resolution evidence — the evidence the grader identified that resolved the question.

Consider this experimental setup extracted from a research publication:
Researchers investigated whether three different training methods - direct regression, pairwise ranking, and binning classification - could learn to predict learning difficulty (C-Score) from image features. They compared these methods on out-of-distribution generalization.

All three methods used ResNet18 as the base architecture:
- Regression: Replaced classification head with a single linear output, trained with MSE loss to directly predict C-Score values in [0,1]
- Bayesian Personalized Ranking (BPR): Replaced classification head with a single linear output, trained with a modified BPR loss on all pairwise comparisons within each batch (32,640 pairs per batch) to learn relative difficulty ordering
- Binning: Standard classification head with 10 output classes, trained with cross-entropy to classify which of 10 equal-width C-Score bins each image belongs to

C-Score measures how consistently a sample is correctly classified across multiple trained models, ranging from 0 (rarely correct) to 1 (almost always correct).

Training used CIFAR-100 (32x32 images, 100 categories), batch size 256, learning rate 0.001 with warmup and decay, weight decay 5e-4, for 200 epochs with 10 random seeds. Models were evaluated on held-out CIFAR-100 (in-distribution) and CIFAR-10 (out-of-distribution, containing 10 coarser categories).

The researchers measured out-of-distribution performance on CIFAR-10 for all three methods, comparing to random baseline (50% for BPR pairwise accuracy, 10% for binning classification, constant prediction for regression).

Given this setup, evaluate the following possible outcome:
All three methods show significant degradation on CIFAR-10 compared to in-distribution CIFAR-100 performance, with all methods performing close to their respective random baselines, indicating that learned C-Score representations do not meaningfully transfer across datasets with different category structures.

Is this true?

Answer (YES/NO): YES